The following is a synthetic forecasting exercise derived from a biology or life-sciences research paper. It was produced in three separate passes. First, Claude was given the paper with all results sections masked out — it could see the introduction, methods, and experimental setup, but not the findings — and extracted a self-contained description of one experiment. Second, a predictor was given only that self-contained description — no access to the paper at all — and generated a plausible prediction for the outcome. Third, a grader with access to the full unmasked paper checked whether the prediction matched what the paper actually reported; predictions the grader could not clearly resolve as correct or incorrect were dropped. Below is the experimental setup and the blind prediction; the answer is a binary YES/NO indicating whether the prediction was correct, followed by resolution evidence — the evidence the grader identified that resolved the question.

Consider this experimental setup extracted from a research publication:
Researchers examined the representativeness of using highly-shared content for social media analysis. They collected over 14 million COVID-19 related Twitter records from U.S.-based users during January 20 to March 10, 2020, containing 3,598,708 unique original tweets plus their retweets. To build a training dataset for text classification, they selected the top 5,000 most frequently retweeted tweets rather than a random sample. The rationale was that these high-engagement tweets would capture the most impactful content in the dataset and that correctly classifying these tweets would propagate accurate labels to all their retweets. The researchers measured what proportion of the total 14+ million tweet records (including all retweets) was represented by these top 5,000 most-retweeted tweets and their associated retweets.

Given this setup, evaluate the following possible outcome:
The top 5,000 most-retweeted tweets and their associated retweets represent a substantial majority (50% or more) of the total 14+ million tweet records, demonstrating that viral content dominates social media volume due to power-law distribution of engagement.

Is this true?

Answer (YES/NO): NO